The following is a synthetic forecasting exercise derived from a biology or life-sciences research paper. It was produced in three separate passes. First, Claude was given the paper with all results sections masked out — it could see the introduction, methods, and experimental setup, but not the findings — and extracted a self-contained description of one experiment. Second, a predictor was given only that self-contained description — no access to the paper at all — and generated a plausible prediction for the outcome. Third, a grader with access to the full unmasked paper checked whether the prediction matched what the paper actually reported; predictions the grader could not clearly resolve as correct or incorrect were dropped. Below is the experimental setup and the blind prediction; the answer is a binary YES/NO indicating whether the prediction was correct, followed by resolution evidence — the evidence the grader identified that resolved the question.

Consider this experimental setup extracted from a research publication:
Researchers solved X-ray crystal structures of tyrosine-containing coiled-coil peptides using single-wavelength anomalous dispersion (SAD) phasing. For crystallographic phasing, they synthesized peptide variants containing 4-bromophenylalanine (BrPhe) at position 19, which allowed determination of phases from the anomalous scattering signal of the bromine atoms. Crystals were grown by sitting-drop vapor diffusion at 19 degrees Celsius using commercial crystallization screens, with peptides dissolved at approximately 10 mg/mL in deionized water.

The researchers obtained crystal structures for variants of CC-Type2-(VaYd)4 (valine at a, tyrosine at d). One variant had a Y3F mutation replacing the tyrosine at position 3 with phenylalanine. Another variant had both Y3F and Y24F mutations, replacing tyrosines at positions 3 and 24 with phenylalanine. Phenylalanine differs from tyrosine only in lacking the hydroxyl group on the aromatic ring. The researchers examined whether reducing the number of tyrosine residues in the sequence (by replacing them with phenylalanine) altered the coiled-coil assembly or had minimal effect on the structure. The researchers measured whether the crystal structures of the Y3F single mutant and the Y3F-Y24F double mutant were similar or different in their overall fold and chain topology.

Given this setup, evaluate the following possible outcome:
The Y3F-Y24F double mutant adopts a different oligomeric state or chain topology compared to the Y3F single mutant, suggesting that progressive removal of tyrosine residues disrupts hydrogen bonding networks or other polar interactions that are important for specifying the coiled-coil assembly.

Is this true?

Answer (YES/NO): NO